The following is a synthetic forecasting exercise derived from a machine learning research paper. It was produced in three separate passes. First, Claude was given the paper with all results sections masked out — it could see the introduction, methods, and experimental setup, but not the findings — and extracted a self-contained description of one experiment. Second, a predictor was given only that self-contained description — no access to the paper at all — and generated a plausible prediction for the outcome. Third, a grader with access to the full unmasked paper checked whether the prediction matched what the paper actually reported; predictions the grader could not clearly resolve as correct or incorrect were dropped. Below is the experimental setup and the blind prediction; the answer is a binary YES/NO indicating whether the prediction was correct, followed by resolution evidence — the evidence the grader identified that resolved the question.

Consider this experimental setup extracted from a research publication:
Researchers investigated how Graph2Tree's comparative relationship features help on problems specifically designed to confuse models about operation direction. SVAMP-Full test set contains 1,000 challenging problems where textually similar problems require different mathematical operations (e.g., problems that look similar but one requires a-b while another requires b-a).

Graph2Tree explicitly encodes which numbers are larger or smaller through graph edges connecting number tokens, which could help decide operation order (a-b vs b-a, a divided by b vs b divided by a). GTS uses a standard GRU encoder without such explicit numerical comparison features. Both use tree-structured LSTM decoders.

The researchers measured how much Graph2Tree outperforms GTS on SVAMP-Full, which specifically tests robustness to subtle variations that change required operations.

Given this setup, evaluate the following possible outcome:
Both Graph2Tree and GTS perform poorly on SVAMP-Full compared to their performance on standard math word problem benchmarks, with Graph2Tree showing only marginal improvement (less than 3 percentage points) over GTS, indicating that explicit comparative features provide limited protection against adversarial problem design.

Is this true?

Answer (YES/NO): NO